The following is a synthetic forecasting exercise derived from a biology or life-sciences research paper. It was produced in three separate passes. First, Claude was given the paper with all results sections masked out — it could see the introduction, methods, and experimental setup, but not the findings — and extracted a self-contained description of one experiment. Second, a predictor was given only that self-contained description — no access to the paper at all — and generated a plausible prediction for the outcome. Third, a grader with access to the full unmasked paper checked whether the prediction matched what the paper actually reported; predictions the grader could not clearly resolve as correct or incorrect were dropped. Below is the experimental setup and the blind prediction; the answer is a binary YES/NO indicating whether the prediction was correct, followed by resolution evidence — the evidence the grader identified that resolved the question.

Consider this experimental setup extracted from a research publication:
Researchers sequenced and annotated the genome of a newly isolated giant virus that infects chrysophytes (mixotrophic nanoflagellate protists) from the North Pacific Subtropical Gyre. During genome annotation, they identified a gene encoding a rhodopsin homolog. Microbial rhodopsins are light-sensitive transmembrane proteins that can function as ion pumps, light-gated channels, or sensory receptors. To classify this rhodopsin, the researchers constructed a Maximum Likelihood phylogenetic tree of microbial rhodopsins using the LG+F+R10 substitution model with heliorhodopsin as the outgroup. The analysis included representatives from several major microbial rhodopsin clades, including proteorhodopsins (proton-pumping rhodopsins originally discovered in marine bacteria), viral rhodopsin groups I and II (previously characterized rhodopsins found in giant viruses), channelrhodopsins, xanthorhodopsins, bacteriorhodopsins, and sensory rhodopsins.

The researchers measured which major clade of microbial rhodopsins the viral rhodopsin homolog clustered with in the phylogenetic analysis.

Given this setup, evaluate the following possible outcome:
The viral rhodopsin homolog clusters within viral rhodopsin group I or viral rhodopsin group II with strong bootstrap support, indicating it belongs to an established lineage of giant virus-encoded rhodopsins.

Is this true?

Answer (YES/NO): NO